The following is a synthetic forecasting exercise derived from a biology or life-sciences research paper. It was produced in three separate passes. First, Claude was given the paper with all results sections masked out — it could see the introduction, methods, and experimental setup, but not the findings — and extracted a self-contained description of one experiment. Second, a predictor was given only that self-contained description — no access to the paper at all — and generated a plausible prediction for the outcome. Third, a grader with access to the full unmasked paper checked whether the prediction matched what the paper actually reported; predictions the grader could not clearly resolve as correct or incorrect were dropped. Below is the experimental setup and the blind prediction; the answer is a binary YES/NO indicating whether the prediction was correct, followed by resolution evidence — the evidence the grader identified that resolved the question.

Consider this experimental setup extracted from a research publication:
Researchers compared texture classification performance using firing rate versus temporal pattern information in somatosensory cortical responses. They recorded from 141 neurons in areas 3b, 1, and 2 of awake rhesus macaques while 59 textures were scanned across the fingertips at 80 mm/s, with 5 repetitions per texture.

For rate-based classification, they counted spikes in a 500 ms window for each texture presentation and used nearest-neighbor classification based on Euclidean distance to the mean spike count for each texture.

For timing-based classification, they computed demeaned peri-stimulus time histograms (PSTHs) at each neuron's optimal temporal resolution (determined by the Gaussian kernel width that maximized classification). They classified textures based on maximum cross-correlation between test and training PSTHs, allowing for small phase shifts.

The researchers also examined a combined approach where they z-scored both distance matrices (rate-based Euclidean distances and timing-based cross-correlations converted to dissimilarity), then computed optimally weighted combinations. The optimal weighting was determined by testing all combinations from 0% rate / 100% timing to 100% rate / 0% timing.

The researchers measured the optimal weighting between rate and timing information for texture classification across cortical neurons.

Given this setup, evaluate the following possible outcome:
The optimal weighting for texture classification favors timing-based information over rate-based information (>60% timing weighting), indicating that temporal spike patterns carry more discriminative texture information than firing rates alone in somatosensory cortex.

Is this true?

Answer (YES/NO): NO